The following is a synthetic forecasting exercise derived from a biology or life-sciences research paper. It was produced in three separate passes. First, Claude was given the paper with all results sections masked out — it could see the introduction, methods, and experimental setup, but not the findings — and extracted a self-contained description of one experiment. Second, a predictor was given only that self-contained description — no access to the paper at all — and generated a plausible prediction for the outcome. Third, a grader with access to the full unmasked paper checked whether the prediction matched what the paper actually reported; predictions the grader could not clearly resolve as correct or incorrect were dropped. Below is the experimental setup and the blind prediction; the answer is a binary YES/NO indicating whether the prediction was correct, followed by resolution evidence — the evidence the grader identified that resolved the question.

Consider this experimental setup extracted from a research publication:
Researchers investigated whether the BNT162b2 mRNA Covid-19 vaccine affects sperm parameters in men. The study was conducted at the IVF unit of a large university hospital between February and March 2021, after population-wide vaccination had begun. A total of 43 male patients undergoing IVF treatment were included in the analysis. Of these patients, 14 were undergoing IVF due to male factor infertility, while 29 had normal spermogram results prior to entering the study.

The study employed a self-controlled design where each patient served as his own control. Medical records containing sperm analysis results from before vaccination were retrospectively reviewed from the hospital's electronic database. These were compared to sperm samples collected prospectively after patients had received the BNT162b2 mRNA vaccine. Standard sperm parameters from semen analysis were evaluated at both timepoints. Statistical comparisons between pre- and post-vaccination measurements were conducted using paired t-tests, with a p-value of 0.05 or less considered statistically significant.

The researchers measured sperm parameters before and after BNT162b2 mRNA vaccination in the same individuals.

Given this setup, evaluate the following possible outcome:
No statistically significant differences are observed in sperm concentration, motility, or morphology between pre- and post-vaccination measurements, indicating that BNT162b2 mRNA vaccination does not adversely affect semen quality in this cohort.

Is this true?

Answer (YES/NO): YES